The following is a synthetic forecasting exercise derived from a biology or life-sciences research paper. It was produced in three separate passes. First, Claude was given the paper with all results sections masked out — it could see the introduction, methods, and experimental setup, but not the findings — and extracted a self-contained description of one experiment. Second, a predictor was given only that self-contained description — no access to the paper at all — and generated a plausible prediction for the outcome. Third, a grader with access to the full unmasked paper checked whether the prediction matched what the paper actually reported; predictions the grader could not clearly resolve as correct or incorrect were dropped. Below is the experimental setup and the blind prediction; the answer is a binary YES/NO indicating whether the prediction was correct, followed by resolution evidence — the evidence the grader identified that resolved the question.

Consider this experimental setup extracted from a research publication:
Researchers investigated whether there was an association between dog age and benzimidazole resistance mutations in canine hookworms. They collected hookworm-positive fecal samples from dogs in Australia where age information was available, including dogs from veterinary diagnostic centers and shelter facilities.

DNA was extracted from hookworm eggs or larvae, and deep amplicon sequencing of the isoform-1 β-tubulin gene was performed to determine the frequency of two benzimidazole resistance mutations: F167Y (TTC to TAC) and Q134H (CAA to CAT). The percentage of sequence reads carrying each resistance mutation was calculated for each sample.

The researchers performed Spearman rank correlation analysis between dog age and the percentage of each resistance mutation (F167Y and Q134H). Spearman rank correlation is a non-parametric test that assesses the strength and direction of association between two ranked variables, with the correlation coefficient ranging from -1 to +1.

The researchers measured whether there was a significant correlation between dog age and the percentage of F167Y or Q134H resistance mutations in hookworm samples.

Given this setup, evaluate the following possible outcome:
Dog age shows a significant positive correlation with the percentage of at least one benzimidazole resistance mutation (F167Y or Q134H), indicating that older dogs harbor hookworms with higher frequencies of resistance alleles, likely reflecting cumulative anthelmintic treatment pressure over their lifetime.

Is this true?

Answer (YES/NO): NO